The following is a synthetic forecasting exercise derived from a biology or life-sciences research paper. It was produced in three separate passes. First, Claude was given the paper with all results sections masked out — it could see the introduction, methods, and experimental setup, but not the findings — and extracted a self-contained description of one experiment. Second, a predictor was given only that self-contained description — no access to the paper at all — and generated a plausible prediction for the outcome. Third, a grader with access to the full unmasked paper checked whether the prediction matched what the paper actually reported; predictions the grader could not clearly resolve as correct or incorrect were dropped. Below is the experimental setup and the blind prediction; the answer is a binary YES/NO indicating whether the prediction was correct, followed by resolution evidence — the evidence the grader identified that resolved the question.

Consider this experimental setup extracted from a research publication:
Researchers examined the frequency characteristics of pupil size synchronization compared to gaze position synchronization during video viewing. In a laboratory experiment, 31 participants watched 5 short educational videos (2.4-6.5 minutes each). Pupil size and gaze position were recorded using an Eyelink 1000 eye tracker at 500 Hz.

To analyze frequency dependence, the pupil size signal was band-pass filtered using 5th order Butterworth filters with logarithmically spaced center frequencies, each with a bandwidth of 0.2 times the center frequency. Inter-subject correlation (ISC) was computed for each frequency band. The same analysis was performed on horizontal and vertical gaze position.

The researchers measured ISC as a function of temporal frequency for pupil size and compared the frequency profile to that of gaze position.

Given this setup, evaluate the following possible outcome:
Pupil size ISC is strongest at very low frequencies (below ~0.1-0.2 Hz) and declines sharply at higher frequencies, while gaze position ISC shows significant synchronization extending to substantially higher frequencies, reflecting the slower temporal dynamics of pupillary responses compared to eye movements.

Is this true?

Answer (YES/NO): NO